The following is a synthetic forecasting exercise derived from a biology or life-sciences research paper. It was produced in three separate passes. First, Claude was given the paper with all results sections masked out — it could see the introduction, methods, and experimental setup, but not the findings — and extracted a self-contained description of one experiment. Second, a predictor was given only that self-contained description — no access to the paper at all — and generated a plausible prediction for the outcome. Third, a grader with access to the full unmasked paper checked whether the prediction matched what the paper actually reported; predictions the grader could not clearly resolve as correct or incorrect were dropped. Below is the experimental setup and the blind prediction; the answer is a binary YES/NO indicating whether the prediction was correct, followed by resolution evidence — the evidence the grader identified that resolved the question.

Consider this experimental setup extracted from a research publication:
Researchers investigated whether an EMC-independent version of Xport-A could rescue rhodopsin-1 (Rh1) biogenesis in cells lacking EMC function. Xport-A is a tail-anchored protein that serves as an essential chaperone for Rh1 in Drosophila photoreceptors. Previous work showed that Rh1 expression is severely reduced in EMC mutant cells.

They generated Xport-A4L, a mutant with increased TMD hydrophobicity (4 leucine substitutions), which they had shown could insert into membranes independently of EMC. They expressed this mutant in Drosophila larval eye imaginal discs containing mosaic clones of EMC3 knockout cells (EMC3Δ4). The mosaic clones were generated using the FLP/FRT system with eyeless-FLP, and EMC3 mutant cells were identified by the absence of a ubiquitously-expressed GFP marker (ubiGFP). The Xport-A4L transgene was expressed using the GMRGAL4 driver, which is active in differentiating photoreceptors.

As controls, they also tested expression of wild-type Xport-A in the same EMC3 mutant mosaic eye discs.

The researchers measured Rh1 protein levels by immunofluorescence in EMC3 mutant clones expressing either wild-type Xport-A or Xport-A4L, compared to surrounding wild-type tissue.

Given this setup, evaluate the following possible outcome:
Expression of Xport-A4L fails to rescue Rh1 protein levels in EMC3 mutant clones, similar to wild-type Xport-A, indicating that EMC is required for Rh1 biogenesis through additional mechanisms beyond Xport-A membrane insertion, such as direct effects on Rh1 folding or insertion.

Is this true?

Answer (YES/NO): NO